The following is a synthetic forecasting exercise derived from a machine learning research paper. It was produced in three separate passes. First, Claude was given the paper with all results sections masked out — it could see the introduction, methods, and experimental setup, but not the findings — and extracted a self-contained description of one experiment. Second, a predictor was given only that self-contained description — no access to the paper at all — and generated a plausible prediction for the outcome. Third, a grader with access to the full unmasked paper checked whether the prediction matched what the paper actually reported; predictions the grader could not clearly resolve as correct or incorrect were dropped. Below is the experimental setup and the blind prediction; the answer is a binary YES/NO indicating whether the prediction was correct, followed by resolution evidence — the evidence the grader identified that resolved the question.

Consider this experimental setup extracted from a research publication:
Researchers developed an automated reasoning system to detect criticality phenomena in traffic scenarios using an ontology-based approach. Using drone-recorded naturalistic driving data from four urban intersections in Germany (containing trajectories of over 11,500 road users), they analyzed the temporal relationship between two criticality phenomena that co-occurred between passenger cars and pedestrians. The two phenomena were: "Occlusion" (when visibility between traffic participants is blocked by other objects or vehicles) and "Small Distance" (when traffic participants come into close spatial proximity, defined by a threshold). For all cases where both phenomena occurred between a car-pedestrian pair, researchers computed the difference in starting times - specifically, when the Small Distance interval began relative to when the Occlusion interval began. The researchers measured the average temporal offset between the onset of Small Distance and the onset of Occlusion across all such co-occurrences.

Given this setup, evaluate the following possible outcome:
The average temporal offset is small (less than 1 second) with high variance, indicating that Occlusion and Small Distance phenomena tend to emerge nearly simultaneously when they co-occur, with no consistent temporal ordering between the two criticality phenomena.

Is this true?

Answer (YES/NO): NO